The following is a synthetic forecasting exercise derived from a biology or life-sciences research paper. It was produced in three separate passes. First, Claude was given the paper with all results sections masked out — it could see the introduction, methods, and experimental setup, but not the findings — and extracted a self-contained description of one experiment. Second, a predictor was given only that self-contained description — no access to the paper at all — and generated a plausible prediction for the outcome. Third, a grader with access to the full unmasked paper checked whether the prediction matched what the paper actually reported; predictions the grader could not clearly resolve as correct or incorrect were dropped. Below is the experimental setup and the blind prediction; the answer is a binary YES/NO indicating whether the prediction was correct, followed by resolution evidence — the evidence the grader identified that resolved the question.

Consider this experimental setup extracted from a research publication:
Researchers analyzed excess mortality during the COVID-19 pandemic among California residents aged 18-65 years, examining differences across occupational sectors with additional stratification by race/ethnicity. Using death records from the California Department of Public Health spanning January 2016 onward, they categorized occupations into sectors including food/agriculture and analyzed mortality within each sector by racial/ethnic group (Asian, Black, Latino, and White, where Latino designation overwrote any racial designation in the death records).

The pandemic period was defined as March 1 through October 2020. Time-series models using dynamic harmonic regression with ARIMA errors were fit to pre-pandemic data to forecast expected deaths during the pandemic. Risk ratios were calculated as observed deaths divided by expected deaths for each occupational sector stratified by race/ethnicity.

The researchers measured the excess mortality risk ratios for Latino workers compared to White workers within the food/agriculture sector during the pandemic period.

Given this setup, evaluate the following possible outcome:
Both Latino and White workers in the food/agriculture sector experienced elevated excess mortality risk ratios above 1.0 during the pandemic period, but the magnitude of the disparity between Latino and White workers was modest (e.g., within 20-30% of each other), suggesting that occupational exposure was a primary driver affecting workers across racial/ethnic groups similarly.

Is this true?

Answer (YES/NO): NO